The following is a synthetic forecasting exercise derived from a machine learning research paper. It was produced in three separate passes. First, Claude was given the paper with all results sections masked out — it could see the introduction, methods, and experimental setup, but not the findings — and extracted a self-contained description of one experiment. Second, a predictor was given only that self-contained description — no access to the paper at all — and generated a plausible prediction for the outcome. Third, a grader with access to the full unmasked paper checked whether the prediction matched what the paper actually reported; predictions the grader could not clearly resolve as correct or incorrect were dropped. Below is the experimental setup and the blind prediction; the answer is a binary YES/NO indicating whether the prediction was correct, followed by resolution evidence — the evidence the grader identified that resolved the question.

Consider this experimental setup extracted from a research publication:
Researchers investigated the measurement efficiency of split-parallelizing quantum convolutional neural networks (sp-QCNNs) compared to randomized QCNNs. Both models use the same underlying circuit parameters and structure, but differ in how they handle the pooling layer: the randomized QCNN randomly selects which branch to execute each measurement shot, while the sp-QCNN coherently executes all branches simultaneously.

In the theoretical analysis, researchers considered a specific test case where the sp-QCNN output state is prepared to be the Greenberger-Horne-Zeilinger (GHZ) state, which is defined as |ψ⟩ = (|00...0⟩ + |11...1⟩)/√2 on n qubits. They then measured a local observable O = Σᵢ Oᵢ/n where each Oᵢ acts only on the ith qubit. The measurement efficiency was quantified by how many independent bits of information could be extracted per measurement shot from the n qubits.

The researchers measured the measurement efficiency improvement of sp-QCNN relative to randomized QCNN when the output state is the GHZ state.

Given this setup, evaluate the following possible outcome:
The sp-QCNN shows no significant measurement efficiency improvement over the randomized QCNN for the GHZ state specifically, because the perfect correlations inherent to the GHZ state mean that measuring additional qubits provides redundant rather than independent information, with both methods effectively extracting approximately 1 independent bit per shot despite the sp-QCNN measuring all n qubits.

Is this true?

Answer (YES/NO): YES